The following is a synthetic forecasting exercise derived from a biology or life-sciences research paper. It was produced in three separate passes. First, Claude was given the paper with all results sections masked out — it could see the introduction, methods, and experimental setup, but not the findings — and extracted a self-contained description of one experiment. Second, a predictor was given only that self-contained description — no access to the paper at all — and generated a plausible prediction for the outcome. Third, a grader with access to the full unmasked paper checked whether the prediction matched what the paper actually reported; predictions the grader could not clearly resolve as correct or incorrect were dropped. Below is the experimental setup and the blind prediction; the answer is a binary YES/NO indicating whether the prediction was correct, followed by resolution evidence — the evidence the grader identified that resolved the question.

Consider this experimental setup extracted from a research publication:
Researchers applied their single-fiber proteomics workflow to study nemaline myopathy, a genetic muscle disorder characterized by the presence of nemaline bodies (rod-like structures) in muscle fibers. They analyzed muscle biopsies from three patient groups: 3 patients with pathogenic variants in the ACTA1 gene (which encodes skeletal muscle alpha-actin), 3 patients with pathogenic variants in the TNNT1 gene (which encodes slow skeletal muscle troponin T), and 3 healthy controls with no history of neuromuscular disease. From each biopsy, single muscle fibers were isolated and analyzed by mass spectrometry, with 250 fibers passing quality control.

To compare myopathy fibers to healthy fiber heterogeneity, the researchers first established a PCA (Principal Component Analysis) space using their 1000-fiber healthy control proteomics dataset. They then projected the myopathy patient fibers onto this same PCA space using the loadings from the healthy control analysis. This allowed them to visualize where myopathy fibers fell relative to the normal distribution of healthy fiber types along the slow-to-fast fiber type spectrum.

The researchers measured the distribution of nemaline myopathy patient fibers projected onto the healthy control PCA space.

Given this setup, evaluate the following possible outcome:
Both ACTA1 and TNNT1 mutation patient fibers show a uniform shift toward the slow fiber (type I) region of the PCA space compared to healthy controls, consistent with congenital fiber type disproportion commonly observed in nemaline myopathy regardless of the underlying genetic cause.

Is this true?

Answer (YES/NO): NO